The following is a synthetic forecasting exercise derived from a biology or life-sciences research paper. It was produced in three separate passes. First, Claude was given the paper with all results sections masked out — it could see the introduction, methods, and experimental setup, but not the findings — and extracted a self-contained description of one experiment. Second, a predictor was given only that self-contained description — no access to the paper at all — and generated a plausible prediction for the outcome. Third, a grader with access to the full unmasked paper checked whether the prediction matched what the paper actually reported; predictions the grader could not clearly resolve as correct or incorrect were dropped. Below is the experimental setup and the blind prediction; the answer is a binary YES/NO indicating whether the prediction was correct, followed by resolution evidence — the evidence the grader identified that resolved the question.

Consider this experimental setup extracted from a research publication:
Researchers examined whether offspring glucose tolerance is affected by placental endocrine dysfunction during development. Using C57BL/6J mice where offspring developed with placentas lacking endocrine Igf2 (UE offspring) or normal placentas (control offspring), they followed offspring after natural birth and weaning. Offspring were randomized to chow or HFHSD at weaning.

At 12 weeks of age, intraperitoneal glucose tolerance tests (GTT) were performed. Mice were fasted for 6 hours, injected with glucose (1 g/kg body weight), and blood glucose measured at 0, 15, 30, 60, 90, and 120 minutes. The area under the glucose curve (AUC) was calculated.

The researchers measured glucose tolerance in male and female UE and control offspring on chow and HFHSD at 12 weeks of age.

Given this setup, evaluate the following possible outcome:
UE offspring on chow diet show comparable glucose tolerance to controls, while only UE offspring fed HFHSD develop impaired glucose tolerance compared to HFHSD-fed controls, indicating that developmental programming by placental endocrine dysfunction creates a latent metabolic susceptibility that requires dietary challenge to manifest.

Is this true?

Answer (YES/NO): NO